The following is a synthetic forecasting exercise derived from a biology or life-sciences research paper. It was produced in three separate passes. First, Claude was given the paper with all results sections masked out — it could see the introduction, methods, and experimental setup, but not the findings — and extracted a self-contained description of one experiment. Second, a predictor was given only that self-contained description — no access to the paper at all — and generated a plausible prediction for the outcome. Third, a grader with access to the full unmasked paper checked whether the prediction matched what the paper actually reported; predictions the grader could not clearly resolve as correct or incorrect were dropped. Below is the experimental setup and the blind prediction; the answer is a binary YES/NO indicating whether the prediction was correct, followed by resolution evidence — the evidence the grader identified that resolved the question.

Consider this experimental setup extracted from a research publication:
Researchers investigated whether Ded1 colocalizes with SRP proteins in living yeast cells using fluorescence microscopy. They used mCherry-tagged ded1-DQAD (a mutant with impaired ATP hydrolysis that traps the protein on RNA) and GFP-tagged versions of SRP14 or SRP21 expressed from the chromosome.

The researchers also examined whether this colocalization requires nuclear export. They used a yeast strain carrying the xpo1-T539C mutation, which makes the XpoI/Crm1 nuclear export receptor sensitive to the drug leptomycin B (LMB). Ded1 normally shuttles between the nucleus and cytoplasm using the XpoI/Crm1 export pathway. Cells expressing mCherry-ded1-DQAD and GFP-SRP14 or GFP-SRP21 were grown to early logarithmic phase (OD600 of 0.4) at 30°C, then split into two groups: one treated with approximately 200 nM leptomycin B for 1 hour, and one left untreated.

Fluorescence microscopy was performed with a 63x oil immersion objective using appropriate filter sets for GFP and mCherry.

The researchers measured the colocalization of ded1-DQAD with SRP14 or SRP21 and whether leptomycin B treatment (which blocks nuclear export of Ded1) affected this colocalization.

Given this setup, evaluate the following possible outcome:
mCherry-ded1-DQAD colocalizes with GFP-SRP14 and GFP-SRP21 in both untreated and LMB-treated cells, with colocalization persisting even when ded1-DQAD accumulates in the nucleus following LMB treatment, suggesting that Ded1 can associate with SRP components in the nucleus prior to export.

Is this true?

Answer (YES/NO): NO